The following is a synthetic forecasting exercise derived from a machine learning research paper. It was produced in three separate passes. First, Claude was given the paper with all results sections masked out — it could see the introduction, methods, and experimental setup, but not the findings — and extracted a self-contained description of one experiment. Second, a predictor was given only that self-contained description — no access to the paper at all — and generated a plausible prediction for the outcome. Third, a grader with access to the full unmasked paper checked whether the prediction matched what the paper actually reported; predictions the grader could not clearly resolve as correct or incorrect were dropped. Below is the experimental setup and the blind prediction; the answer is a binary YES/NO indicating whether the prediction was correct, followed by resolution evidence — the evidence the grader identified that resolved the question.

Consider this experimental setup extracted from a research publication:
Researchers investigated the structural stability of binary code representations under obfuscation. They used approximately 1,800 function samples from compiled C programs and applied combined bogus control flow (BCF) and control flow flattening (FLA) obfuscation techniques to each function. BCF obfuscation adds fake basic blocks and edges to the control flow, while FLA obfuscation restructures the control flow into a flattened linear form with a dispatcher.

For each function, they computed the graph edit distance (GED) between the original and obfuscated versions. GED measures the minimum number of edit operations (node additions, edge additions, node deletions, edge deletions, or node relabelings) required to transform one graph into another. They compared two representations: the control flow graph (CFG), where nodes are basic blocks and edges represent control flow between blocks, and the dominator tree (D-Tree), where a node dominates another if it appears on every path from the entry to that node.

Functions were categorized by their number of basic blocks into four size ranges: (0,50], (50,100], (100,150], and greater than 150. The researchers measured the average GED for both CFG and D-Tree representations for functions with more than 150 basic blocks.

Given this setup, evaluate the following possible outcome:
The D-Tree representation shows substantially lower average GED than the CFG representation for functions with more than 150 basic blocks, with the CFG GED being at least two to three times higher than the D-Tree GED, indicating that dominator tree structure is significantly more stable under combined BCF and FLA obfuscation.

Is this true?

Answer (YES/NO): NO